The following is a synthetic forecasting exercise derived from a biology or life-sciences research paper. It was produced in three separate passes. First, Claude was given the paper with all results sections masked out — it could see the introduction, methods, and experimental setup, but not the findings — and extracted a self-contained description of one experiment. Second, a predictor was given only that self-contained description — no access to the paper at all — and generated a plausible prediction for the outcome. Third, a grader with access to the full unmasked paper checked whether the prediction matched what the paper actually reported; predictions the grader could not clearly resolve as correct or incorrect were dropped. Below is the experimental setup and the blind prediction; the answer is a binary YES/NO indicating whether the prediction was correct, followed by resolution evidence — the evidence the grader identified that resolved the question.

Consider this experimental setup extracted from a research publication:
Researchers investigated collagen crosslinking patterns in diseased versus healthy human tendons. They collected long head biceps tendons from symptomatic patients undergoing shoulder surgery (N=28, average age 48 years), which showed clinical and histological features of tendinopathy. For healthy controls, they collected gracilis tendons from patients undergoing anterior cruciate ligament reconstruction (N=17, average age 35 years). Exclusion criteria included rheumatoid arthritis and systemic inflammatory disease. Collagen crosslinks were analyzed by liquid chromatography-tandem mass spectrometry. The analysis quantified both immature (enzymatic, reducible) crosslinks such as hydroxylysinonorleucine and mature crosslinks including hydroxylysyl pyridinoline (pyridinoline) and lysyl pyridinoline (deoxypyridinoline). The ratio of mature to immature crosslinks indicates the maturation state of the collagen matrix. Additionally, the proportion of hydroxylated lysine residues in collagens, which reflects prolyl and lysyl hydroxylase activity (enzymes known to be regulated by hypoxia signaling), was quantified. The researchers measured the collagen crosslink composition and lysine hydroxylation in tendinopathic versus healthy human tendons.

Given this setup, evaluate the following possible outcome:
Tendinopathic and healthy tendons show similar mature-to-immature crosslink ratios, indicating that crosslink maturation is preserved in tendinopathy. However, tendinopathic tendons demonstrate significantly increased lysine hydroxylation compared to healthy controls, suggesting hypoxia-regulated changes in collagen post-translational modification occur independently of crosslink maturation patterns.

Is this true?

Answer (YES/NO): NO